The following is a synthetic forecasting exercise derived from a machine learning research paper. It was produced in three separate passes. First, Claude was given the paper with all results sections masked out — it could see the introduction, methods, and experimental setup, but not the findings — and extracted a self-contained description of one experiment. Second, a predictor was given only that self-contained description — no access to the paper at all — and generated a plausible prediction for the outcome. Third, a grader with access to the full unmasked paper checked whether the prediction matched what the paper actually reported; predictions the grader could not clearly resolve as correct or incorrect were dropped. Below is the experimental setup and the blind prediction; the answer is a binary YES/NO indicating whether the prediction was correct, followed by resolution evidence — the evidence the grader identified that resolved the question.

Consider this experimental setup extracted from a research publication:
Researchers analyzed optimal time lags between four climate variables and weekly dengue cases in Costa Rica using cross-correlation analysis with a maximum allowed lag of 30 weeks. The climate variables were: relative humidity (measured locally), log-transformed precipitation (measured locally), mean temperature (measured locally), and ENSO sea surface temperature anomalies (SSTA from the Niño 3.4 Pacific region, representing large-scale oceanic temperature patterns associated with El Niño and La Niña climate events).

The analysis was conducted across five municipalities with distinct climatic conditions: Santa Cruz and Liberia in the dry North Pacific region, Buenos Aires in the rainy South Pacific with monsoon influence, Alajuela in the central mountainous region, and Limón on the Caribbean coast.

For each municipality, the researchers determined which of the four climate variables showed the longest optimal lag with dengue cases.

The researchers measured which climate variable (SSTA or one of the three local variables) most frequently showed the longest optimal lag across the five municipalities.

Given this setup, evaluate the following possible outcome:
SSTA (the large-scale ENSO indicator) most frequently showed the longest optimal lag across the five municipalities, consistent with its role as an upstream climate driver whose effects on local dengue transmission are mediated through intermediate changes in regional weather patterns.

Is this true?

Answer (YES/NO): NO